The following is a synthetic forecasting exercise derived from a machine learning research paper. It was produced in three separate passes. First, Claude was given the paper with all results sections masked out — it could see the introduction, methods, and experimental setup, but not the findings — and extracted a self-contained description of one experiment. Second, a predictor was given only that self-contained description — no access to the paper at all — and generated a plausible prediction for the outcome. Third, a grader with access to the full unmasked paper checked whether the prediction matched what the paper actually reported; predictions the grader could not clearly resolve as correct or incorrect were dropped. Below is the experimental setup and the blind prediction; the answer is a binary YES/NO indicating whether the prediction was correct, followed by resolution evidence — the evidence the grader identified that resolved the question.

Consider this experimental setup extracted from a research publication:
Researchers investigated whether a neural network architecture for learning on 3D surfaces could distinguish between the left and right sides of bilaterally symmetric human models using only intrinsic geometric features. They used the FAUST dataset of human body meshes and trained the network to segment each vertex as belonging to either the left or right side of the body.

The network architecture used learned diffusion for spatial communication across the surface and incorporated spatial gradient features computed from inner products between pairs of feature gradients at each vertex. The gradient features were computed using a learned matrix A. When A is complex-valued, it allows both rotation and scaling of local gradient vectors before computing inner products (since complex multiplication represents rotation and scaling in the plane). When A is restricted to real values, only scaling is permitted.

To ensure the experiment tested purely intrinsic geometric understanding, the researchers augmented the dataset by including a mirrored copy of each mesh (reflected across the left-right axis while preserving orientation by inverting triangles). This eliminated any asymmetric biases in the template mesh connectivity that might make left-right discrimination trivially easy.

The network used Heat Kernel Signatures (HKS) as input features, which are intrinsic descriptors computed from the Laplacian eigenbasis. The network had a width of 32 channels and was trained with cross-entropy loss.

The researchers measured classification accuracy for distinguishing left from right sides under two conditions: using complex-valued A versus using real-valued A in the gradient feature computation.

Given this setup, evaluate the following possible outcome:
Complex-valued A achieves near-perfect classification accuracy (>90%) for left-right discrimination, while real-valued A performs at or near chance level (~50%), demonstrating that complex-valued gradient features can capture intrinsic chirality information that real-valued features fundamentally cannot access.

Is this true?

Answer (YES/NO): YES